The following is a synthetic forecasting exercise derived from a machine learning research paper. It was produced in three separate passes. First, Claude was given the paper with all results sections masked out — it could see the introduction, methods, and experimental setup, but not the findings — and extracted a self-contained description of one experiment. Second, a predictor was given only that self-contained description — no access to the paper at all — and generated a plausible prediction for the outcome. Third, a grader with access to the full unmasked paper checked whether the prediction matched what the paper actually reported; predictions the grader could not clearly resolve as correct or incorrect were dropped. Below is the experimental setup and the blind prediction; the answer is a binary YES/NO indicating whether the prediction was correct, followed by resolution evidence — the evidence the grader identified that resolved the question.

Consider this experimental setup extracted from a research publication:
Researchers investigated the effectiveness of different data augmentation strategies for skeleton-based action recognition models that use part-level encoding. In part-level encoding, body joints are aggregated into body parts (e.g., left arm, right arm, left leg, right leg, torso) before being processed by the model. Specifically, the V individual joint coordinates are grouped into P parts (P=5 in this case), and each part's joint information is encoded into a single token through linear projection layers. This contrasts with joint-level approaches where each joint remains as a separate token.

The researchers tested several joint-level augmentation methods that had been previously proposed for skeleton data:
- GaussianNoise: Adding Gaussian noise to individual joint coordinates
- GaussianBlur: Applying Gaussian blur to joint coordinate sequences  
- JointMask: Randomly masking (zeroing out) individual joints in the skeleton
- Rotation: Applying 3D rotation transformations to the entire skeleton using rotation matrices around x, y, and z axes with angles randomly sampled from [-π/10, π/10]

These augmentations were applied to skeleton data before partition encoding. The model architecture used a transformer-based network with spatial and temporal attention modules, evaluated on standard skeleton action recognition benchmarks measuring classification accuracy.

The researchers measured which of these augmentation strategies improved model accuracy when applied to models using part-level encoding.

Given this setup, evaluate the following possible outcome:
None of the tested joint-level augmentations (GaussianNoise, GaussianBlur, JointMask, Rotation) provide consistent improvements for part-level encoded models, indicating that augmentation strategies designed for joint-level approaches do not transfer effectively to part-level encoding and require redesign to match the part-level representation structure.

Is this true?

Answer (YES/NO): NO